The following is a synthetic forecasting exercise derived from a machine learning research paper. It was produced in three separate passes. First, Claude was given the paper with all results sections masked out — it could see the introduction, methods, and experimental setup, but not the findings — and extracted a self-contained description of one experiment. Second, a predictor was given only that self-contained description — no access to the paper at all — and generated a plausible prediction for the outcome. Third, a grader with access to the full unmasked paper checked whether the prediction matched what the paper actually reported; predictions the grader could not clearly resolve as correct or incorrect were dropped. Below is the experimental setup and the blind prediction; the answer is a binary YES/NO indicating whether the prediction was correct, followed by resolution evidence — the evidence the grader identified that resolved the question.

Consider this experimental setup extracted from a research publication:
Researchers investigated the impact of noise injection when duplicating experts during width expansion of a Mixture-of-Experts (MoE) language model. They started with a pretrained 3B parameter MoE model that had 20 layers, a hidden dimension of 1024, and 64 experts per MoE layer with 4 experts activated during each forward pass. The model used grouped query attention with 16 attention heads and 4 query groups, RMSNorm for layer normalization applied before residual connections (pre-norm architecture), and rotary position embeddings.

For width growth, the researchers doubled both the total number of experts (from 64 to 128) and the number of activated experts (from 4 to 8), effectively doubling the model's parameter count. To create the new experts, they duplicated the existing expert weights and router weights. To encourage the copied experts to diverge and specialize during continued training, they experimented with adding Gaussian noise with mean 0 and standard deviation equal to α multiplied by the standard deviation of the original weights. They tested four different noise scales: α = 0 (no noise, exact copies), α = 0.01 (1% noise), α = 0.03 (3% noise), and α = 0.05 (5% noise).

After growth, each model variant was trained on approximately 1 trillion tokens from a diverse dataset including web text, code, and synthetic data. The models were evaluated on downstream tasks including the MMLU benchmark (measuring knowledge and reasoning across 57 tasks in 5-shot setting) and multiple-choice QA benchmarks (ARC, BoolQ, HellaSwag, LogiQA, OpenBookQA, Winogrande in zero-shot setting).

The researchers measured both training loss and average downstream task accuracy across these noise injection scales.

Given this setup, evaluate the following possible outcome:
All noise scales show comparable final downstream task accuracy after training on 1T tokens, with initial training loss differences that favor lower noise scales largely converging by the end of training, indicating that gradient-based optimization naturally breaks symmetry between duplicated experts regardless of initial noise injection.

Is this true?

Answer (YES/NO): NO